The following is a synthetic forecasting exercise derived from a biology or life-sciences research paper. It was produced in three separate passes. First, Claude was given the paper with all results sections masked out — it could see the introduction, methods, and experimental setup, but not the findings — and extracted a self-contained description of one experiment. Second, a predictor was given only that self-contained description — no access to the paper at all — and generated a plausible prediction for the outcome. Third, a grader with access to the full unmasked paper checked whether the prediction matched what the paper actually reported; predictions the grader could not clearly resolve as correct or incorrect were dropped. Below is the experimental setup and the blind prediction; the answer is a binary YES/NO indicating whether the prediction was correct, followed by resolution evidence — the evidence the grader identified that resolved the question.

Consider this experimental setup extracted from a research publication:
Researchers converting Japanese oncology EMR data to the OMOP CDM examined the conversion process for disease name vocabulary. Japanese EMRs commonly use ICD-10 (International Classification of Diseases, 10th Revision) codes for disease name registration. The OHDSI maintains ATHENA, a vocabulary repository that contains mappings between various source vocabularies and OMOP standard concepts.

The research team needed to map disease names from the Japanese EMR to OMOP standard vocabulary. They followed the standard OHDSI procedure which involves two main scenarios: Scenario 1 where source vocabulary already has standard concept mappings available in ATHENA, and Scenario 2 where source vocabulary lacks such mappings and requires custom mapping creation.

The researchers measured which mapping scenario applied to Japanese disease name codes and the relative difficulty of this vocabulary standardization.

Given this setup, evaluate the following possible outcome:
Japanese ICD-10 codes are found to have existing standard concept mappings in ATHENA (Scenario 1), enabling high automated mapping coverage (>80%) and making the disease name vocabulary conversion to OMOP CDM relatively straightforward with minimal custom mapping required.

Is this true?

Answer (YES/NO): YES